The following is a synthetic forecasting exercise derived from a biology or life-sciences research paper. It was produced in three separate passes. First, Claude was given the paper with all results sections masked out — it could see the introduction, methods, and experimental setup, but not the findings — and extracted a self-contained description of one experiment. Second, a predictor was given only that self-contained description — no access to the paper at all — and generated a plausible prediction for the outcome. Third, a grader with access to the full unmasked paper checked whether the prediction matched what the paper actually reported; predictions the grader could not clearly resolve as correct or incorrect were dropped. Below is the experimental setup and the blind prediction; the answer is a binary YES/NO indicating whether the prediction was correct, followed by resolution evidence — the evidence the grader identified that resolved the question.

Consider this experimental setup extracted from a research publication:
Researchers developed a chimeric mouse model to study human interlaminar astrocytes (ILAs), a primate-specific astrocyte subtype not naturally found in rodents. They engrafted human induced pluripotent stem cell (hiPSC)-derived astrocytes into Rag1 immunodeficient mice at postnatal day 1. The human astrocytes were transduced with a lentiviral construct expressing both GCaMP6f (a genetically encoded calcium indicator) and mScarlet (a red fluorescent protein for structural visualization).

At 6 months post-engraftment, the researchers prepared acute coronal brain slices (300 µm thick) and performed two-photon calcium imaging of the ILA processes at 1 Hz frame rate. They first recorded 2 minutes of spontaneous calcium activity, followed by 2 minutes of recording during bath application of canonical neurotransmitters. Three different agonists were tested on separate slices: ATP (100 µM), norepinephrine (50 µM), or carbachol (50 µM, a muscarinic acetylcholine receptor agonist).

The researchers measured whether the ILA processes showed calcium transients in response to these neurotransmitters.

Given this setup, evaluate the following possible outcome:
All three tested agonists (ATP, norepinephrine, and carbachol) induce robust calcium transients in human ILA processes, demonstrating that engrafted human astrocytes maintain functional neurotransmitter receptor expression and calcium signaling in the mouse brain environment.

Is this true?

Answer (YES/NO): NO